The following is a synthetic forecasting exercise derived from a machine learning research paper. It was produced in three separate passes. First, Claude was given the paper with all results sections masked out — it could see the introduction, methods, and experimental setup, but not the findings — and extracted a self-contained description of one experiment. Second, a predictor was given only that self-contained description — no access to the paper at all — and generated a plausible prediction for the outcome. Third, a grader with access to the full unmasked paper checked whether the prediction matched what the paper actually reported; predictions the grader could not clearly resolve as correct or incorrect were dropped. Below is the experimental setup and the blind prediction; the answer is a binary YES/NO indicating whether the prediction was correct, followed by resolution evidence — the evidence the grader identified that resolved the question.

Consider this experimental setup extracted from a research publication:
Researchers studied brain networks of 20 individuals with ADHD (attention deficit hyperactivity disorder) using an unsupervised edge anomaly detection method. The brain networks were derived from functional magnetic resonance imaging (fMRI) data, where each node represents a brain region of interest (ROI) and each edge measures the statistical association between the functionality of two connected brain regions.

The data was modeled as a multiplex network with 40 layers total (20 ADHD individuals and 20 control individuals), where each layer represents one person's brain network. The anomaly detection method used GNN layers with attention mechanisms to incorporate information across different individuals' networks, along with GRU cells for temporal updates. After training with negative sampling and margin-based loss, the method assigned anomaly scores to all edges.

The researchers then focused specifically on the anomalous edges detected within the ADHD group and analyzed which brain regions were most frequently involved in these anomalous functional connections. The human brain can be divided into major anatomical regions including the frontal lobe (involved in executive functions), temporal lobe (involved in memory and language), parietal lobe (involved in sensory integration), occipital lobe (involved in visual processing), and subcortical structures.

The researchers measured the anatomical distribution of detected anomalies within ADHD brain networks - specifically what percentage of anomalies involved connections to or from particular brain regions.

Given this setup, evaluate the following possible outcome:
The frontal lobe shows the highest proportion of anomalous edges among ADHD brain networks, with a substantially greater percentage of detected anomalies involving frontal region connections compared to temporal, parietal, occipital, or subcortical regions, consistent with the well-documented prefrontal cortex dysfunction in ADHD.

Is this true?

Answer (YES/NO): NO